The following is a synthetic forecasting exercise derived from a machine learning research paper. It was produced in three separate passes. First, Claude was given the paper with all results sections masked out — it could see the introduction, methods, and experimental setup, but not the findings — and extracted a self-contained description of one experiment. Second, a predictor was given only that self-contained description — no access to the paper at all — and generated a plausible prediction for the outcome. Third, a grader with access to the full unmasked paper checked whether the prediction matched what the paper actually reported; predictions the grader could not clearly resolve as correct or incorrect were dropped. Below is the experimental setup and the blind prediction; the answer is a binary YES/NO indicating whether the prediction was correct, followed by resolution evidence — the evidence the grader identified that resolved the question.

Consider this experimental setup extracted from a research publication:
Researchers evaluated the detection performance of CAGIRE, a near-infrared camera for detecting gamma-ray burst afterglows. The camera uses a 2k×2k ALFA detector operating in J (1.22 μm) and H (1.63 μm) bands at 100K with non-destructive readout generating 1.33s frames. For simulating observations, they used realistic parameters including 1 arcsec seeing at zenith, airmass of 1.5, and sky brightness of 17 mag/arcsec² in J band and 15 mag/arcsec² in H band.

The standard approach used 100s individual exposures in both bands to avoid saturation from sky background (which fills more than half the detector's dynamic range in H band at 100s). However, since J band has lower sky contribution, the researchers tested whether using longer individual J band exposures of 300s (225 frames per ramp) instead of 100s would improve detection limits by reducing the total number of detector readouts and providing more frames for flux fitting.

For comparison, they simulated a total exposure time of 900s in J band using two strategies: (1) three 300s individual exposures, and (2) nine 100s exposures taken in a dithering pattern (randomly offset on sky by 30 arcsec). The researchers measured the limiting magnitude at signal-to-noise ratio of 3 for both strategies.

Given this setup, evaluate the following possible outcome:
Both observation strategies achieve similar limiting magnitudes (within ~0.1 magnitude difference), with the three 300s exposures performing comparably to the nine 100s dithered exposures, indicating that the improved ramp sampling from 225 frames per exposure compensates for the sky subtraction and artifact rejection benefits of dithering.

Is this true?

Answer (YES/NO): NO